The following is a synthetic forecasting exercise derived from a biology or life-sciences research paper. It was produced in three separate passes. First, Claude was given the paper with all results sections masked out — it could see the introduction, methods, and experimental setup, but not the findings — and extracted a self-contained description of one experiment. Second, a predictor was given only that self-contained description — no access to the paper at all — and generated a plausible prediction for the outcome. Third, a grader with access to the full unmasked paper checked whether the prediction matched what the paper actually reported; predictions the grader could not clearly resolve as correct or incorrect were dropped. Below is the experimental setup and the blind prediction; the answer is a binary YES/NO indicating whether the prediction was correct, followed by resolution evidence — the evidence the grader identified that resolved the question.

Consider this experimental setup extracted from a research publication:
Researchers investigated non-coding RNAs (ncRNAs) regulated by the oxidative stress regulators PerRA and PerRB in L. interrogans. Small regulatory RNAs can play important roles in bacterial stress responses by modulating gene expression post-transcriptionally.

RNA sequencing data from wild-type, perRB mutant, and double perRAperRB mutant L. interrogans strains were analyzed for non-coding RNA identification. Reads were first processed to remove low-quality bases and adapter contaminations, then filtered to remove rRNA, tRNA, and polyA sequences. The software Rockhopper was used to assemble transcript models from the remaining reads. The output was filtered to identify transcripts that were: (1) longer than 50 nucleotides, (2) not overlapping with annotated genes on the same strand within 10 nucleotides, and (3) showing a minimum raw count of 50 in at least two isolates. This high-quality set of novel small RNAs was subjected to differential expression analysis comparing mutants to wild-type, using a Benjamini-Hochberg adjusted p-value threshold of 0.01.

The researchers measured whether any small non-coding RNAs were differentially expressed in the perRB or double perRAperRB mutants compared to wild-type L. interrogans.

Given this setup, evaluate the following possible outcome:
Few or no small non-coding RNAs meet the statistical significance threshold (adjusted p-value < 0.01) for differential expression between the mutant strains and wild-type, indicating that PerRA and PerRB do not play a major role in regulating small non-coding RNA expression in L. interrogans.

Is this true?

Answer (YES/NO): NO